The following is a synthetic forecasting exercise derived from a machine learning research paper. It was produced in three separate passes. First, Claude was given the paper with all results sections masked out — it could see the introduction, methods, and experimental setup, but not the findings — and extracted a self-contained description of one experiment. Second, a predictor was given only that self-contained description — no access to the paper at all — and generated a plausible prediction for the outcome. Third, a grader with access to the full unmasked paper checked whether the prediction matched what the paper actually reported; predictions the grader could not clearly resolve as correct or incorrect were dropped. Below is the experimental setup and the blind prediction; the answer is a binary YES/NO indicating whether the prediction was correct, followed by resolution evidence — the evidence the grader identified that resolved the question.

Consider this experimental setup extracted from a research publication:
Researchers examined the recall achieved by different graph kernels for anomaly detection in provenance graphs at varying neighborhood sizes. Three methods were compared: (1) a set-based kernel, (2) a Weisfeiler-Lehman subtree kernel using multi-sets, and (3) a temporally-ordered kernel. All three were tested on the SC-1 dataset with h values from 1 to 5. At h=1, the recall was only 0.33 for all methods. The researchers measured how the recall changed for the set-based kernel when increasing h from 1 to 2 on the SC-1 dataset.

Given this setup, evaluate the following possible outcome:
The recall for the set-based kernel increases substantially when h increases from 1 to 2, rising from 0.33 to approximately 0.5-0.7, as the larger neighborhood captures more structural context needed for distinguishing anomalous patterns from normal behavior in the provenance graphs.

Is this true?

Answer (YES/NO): NO